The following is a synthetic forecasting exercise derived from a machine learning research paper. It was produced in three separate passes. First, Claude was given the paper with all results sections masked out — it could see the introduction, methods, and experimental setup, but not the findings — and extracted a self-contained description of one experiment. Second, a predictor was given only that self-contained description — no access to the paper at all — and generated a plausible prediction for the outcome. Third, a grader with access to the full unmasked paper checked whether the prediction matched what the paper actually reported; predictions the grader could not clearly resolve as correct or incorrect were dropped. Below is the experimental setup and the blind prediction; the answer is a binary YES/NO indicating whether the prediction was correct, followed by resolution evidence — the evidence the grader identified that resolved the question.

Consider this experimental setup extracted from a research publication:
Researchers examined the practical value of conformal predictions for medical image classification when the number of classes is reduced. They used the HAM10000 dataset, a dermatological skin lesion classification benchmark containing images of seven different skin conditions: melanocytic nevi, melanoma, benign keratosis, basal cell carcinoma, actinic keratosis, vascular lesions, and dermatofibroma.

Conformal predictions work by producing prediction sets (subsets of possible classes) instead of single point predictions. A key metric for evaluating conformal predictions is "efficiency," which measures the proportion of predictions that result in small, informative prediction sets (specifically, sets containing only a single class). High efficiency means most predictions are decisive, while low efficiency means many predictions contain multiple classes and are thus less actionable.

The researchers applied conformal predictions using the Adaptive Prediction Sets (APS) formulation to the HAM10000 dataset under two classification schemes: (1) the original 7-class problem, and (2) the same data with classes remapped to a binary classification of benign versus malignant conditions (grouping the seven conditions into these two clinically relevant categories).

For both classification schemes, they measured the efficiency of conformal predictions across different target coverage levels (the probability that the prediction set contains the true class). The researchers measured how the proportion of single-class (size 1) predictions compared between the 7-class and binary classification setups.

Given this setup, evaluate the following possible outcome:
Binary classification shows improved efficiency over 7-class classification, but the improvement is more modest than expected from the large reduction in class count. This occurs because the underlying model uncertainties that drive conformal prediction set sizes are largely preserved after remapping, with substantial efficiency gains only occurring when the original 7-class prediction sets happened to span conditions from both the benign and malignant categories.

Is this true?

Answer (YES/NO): NO